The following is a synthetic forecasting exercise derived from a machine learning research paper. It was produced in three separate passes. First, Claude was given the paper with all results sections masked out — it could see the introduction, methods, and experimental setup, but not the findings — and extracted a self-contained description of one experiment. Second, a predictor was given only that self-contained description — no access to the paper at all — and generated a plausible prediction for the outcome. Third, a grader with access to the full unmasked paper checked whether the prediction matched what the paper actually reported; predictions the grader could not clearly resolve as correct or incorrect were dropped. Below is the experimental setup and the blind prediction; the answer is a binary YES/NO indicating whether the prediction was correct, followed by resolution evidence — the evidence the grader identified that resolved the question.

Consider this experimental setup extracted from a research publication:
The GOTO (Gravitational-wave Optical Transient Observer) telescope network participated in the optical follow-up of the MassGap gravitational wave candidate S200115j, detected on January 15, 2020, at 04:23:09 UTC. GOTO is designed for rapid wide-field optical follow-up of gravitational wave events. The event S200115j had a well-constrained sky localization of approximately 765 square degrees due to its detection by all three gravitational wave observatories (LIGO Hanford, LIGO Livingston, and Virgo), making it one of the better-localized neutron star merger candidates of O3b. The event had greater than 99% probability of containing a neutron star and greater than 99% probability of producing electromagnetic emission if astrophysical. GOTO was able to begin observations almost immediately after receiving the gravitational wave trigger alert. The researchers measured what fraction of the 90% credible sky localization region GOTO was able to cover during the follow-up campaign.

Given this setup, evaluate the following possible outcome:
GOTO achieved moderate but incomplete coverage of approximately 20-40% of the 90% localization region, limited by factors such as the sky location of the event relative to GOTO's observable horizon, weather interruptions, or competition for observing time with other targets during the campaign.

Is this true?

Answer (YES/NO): NO